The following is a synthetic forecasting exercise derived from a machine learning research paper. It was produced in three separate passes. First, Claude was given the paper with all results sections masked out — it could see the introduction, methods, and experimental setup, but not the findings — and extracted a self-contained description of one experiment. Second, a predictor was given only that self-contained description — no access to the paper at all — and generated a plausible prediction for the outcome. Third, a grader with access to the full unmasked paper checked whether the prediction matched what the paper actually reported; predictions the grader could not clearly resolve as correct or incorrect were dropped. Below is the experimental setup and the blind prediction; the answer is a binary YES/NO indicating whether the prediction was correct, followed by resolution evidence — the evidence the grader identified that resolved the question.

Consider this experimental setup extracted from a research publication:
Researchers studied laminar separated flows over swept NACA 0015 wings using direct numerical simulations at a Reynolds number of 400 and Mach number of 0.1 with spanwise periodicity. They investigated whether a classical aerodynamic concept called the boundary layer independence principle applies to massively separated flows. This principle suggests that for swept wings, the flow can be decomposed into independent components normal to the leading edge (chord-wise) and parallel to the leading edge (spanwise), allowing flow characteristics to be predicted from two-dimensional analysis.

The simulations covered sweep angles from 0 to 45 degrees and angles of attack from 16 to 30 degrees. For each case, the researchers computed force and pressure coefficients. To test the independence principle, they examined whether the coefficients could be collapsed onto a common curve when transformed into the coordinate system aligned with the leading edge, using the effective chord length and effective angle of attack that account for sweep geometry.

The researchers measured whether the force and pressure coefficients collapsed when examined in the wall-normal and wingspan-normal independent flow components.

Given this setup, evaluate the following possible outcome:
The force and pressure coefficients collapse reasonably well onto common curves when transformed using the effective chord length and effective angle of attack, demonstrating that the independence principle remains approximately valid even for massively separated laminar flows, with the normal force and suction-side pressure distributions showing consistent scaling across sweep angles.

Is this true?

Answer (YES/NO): YES